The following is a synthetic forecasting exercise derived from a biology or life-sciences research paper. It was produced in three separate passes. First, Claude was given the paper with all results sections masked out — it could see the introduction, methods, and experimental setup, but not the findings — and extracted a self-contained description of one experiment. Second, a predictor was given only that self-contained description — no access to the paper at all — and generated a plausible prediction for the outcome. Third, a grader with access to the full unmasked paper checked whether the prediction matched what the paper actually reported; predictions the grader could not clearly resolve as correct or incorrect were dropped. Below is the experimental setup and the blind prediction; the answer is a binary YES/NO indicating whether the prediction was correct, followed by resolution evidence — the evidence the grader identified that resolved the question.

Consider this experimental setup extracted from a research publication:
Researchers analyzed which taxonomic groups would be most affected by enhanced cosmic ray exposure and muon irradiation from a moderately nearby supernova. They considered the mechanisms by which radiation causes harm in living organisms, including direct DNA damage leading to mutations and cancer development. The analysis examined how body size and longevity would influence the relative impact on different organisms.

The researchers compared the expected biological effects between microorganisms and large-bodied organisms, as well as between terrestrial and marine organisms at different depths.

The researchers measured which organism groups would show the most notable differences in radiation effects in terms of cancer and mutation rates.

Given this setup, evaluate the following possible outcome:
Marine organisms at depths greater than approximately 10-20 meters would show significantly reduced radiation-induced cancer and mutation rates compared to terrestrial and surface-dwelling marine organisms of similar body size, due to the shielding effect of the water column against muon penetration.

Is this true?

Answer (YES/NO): NO